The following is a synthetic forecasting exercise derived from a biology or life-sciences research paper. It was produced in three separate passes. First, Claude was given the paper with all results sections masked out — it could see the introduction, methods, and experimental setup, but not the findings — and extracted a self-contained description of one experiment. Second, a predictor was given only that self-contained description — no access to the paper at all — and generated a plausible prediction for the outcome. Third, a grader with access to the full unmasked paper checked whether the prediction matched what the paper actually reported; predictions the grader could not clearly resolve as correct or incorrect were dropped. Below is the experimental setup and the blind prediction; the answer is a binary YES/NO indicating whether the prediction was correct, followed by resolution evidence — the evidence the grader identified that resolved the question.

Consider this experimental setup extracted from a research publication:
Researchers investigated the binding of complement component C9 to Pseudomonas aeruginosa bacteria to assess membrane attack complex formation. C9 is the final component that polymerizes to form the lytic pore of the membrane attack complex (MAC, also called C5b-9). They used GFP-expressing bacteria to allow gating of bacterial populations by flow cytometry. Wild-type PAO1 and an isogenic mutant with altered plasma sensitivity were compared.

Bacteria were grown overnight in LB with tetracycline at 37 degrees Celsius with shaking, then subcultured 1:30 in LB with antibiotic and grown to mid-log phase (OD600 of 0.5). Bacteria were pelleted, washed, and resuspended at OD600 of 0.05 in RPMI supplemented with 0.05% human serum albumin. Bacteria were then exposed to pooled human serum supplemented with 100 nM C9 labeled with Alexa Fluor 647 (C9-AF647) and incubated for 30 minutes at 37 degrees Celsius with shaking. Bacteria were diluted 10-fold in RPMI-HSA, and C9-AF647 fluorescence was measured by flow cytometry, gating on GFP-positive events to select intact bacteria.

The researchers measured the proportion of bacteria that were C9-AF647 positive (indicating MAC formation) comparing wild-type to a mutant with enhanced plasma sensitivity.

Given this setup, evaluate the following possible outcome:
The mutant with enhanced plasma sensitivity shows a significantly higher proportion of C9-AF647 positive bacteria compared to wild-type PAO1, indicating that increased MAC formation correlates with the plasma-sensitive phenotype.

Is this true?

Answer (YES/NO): NO